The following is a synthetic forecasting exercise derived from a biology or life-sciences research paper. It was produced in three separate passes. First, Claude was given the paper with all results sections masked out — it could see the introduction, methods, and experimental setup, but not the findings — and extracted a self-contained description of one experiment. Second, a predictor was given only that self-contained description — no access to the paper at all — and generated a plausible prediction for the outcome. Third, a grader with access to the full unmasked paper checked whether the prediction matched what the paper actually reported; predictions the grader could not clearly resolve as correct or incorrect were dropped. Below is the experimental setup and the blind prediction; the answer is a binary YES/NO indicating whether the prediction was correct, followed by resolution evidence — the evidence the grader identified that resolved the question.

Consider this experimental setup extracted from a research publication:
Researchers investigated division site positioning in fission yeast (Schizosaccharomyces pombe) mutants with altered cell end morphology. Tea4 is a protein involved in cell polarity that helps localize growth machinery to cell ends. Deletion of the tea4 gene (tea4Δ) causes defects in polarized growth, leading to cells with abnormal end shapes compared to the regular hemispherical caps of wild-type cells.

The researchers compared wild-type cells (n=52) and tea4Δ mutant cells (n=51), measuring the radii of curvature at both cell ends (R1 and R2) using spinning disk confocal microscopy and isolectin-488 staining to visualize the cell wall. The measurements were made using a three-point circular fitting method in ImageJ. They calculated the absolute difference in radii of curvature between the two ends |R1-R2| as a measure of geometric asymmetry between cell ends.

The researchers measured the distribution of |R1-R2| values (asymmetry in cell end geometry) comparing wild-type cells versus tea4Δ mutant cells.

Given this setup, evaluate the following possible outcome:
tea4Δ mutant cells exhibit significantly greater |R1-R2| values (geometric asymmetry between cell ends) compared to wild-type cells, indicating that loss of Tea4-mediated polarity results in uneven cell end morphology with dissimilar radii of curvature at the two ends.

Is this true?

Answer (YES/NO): YES